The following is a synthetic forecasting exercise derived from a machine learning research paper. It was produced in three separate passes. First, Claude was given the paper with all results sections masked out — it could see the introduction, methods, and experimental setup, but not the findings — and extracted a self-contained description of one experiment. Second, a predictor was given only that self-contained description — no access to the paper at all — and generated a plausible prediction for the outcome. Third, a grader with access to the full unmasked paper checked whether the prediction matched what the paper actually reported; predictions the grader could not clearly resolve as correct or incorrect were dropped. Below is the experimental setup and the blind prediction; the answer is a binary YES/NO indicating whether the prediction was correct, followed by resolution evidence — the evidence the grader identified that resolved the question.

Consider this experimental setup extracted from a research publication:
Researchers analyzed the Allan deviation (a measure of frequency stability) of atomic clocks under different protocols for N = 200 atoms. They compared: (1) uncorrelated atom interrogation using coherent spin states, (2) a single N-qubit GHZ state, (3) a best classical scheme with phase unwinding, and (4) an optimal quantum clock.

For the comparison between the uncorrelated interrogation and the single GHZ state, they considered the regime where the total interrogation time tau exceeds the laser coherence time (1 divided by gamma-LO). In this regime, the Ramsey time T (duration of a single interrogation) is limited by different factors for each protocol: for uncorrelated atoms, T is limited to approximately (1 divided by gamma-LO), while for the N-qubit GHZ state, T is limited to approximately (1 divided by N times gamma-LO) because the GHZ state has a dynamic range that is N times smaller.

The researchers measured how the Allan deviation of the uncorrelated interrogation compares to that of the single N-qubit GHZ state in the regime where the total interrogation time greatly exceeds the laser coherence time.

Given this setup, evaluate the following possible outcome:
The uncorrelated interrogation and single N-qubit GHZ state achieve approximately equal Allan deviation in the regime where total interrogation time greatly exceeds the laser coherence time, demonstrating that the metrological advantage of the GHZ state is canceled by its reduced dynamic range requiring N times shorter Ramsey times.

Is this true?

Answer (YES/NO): YES